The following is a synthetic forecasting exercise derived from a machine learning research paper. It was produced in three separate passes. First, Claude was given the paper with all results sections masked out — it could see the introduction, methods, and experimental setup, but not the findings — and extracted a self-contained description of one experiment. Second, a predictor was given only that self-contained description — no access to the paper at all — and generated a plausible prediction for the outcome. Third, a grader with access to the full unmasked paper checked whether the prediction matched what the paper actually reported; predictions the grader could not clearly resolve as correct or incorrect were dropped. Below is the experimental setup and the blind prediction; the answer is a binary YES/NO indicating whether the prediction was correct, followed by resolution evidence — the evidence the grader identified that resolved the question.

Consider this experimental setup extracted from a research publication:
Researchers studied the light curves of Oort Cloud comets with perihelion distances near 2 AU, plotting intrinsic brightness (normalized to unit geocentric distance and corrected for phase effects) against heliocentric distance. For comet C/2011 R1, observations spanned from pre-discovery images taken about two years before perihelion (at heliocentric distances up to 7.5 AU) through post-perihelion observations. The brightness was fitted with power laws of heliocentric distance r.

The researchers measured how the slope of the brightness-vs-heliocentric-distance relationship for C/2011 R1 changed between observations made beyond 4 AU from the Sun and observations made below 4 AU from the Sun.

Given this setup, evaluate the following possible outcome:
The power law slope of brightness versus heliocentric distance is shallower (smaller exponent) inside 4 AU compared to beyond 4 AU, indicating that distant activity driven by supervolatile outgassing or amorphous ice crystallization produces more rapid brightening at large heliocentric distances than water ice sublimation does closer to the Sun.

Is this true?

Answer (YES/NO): YES